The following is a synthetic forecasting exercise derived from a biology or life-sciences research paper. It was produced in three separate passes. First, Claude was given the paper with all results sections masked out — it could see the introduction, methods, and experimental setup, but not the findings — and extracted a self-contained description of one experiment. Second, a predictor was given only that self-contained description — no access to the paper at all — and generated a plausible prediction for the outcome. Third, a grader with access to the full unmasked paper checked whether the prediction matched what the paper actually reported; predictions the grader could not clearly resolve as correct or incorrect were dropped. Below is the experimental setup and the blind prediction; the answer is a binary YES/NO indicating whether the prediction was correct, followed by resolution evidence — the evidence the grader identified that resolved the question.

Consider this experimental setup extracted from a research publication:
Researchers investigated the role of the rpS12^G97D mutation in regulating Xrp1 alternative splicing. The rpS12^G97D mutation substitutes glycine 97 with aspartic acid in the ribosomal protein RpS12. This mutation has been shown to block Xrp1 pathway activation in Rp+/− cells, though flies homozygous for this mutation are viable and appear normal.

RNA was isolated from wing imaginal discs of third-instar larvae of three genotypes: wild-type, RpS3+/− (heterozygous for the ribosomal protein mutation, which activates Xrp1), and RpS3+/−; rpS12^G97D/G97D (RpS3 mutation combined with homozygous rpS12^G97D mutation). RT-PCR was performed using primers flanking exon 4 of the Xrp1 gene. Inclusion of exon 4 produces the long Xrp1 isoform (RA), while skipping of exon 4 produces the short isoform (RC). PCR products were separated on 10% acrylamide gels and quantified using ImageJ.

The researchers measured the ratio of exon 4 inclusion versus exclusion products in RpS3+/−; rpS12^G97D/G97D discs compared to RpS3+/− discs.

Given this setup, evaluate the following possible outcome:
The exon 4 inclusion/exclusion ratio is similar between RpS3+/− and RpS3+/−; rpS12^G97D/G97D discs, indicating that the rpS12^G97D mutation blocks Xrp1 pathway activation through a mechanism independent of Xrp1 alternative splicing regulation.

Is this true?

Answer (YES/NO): NO